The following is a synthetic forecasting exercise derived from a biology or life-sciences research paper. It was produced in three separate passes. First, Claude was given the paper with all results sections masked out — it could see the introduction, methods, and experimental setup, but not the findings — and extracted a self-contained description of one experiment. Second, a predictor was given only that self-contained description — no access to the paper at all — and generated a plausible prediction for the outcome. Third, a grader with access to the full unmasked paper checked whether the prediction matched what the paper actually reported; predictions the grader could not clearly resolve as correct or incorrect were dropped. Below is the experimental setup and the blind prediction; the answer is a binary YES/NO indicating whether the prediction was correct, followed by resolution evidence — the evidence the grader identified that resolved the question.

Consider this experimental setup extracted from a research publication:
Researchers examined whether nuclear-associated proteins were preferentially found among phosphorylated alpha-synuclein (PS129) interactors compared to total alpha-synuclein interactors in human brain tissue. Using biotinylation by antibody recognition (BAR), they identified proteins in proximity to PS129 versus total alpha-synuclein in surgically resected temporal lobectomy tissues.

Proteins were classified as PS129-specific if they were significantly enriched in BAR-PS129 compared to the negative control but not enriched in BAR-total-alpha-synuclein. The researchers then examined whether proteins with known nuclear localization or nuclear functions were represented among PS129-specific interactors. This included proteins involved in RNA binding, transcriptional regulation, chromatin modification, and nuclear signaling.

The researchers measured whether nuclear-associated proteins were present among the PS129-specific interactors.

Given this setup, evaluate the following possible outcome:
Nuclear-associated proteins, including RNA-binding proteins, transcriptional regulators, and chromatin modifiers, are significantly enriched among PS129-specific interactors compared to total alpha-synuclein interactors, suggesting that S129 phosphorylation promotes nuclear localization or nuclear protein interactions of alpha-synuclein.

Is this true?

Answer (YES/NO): YES